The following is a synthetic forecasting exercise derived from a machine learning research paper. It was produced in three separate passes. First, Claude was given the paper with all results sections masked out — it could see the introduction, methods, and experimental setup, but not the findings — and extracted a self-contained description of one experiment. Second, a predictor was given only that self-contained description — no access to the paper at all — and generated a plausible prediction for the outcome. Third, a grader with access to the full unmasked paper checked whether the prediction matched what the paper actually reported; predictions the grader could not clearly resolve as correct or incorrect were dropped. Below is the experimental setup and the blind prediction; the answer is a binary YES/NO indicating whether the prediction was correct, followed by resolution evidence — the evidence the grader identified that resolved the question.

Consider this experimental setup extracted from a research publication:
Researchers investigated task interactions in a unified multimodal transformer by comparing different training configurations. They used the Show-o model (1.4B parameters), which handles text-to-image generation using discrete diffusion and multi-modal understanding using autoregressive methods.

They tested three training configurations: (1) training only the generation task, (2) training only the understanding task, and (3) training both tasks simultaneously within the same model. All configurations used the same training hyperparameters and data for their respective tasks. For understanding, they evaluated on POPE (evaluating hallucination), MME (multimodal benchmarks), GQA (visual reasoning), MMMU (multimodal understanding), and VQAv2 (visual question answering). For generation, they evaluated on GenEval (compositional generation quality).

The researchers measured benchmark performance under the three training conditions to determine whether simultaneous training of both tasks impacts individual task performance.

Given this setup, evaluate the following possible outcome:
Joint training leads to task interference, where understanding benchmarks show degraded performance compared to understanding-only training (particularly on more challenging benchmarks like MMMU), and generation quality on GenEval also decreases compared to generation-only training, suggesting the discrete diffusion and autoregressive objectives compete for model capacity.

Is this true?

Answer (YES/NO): NO